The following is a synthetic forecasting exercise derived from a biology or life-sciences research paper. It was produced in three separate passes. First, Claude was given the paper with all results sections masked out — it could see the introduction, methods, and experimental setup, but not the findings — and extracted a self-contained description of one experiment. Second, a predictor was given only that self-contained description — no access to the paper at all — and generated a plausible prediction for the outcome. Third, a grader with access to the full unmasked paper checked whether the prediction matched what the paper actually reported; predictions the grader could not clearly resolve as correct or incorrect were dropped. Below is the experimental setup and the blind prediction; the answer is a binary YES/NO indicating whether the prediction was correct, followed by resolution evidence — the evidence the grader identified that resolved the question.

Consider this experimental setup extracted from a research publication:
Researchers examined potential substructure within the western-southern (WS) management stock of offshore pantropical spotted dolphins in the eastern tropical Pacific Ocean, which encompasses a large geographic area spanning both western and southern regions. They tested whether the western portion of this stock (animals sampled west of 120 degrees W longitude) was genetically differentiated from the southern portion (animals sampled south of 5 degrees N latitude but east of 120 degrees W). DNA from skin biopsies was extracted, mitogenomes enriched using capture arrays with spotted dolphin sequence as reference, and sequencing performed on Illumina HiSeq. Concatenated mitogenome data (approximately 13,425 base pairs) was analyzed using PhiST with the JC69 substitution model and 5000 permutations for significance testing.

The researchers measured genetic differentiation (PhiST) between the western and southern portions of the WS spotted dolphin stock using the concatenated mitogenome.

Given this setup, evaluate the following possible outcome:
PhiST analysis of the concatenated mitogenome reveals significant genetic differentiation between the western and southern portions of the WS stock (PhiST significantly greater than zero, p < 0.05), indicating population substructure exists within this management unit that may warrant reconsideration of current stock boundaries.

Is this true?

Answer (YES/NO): NO